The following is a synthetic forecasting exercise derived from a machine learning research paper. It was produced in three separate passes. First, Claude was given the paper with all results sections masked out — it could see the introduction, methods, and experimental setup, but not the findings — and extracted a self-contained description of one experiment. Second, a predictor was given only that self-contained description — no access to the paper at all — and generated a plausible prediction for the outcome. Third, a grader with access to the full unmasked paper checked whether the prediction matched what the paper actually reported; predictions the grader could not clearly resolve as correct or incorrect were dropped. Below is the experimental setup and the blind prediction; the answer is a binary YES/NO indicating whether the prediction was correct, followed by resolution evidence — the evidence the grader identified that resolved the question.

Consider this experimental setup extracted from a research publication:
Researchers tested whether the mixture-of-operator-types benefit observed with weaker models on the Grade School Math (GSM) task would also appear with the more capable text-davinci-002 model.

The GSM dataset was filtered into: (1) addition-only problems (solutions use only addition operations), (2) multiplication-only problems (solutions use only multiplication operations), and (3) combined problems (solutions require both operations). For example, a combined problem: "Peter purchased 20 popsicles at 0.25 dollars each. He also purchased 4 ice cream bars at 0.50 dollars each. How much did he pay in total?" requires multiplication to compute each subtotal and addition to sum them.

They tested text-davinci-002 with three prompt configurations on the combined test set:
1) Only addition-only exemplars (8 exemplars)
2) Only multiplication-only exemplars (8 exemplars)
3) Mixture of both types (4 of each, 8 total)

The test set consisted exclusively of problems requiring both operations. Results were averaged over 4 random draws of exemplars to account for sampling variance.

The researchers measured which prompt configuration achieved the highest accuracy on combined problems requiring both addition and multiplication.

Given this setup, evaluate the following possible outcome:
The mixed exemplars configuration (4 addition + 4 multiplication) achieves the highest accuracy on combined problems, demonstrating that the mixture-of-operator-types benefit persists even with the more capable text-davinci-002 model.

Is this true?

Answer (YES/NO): YES